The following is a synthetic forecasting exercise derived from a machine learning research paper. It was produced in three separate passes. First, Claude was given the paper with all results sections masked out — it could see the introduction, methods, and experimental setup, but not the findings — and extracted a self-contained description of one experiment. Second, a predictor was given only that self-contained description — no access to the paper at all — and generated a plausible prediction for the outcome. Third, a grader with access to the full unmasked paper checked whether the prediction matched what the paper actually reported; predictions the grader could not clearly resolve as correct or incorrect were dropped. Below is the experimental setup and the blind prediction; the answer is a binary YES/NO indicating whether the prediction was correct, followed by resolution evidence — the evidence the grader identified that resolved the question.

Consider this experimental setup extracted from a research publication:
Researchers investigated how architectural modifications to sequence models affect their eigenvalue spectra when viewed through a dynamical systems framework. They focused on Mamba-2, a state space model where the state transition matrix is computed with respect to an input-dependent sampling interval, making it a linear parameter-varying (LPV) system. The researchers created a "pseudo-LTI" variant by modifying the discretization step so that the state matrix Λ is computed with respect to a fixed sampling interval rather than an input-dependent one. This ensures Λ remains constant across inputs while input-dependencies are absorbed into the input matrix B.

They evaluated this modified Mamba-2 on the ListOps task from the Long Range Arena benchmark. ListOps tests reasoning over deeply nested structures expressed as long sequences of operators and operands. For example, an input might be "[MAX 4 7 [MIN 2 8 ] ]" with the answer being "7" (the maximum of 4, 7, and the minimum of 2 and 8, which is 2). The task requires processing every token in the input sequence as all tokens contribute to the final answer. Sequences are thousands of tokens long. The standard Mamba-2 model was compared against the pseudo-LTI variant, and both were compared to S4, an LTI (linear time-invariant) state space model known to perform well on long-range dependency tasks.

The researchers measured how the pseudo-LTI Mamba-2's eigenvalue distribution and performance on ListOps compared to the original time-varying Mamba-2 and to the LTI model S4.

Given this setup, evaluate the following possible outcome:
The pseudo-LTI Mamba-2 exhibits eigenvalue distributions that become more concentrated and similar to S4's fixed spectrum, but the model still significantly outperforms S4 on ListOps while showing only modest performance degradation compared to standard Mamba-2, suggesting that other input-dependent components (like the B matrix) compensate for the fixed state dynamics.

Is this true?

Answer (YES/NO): NO